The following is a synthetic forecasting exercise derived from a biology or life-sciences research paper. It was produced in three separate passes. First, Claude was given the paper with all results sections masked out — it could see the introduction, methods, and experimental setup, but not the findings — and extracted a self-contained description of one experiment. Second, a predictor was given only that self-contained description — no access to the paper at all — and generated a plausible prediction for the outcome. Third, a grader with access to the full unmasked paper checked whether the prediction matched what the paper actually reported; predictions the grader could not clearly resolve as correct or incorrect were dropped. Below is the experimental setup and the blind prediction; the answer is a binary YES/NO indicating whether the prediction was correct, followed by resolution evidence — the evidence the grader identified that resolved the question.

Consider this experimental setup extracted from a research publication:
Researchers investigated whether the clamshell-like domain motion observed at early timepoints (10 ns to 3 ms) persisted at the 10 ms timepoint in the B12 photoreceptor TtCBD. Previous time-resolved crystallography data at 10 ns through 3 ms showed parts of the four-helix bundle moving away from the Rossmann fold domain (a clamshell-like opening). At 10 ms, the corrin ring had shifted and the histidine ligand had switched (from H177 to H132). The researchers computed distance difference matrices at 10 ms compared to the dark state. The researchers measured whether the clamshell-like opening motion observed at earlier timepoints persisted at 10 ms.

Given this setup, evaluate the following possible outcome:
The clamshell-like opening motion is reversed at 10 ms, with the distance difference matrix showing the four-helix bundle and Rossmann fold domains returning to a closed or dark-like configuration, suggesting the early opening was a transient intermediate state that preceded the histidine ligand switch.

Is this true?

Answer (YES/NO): YES